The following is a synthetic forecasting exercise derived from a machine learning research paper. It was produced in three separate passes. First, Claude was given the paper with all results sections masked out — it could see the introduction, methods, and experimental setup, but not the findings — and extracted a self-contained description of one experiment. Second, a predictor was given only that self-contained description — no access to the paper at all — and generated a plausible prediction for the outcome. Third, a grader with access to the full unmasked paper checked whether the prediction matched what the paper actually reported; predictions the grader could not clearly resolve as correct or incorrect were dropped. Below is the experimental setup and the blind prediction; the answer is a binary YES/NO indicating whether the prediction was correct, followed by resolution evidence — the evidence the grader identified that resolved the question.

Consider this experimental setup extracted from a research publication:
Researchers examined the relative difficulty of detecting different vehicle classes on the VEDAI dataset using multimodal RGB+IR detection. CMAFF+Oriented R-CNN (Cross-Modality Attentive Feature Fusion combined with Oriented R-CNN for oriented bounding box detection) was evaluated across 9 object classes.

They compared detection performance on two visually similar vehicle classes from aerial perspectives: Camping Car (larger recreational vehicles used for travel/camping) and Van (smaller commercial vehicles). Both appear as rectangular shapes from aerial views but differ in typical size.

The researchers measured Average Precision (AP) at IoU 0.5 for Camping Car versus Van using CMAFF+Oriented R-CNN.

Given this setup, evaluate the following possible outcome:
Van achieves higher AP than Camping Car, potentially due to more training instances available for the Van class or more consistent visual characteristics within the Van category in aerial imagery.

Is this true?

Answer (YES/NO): NO